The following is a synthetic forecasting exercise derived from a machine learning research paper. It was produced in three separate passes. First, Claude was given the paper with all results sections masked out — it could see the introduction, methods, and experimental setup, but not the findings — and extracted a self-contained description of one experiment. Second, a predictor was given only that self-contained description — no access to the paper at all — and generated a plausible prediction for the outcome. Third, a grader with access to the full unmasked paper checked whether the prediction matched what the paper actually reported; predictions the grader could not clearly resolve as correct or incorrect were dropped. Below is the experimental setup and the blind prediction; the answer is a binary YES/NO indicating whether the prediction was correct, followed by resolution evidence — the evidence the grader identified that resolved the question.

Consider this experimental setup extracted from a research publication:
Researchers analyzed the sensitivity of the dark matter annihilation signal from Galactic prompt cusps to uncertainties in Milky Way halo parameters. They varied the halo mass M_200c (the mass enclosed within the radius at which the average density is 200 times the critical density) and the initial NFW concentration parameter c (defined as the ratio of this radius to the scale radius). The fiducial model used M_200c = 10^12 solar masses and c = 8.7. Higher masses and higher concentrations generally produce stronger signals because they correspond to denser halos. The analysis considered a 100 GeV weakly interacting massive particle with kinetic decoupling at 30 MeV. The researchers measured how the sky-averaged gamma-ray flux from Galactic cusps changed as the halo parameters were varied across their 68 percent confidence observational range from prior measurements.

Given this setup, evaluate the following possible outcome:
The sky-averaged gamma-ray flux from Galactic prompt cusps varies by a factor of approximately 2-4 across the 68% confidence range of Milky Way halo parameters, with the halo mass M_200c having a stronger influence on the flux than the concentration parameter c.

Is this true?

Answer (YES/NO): NO